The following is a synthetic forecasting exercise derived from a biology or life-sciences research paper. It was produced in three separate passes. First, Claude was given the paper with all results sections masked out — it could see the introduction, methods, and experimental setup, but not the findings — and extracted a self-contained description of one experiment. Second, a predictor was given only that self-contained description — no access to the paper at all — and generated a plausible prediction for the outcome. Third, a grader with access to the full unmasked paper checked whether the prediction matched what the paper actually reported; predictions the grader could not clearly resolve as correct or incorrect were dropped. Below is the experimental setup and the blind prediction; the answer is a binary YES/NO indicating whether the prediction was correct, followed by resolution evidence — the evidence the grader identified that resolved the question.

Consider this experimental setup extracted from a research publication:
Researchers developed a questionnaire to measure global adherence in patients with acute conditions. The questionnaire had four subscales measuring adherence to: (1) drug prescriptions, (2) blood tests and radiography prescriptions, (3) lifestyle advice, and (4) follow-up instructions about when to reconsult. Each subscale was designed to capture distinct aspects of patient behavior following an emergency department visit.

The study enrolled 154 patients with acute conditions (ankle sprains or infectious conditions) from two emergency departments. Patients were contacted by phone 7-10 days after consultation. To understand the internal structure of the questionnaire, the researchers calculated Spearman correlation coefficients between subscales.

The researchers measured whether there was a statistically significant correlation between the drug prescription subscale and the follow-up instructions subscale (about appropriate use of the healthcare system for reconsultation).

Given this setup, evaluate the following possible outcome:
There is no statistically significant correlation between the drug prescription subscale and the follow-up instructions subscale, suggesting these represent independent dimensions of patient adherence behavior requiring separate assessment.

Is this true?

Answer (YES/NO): NO